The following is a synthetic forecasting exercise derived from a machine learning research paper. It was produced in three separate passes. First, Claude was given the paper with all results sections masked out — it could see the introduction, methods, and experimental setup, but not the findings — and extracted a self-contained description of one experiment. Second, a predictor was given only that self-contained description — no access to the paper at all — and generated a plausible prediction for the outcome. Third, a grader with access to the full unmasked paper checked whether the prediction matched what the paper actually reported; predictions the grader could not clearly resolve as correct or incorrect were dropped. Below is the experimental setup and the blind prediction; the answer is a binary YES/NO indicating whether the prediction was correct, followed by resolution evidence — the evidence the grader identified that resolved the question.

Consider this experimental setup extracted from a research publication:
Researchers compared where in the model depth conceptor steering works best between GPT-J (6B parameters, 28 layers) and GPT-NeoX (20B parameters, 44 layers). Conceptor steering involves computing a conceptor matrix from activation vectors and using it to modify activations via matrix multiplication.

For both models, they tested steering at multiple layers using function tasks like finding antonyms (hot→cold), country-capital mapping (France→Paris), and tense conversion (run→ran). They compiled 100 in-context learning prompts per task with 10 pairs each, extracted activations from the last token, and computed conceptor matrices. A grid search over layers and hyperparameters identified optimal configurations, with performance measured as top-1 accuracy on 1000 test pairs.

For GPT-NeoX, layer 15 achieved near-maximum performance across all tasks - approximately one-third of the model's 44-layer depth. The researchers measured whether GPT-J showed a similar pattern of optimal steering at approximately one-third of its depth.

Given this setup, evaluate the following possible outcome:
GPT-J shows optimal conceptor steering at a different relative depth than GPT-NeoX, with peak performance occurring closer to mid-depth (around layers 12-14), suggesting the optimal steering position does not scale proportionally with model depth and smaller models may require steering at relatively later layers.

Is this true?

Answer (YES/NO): YES